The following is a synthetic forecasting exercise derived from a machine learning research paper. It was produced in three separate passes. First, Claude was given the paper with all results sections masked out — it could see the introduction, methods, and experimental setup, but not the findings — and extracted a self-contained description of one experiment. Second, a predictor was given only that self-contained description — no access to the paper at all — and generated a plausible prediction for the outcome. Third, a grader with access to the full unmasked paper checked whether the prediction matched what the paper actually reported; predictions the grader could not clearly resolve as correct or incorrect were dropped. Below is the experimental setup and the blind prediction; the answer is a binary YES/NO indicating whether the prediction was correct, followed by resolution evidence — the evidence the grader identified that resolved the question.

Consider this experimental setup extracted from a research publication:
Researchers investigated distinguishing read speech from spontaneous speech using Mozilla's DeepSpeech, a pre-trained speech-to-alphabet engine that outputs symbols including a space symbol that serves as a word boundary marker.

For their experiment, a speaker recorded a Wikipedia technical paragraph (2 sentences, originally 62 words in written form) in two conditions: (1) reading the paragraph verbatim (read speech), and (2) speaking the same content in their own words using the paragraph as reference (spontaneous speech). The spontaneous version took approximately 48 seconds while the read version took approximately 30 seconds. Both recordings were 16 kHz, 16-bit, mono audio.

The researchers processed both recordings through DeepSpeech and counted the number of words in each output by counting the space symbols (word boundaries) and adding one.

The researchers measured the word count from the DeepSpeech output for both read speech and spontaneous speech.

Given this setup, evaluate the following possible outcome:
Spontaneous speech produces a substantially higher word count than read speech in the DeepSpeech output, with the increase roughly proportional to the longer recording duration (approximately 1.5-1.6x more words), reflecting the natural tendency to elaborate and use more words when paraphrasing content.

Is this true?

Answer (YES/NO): NO